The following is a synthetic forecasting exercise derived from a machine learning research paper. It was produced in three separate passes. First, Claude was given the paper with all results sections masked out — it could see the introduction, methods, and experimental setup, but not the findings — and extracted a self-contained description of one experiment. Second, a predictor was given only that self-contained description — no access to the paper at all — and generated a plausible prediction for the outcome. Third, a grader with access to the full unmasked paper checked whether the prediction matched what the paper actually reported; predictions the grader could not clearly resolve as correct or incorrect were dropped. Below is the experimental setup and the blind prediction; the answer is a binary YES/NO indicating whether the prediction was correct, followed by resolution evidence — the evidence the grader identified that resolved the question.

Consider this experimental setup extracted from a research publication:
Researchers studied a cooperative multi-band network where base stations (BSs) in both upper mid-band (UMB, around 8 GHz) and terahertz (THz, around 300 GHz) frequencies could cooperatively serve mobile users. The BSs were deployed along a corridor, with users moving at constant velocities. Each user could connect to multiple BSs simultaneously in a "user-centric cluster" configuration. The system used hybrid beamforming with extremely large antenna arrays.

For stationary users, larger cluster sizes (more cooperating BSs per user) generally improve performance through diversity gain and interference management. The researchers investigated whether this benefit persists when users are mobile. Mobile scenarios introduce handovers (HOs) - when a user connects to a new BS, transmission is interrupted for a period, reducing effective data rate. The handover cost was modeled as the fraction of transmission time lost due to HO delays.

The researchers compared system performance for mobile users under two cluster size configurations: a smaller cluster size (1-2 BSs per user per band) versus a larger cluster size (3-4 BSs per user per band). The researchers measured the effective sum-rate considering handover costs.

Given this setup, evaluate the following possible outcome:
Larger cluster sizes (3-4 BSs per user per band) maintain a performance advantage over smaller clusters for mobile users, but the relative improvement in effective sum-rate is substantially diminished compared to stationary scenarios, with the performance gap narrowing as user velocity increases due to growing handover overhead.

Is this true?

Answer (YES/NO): NO